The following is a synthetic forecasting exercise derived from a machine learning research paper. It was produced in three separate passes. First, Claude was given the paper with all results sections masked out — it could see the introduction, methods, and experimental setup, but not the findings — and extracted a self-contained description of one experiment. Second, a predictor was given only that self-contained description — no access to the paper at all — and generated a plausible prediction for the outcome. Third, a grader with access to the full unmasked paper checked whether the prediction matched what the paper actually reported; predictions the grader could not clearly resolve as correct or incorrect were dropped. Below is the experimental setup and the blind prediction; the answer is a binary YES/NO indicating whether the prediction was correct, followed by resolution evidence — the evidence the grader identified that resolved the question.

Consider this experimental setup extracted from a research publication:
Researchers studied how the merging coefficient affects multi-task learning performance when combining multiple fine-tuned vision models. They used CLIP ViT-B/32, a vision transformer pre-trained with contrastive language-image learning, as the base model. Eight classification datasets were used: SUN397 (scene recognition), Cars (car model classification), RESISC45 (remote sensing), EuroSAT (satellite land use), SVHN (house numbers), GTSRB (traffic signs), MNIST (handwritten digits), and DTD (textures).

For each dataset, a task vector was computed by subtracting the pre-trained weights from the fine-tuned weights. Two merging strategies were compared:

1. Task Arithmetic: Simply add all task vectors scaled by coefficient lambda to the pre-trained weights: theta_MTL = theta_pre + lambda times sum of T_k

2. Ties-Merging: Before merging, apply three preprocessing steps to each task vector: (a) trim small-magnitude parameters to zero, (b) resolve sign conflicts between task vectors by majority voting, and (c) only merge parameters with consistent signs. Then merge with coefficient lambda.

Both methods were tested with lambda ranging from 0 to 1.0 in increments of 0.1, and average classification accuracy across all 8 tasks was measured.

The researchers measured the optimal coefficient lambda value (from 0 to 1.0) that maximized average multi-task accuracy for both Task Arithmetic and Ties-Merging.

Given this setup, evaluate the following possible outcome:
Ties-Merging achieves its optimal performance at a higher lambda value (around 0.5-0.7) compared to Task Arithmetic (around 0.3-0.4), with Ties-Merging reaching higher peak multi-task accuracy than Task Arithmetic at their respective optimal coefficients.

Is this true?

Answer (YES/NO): NO